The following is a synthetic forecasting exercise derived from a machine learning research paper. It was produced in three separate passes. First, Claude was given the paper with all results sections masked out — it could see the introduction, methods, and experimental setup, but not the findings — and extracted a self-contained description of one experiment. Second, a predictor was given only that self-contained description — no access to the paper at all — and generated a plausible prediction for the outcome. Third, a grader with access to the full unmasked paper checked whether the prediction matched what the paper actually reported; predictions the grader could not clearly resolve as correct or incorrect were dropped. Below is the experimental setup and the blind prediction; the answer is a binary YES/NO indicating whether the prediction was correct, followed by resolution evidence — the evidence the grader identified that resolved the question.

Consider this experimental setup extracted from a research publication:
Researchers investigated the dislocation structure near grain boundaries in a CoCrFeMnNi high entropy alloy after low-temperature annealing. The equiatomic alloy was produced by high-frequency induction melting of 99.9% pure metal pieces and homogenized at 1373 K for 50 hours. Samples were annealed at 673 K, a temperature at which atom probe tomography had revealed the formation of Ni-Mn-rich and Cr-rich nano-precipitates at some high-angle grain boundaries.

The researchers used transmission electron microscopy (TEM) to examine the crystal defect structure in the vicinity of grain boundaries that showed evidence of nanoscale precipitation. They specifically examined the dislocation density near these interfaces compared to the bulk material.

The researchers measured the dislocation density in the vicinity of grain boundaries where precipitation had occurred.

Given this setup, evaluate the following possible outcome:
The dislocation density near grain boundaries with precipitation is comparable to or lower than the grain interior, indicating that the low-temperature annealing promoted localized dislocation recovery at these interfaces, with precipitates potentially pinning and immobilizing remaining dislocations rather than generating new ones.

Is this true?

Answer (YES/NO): NO